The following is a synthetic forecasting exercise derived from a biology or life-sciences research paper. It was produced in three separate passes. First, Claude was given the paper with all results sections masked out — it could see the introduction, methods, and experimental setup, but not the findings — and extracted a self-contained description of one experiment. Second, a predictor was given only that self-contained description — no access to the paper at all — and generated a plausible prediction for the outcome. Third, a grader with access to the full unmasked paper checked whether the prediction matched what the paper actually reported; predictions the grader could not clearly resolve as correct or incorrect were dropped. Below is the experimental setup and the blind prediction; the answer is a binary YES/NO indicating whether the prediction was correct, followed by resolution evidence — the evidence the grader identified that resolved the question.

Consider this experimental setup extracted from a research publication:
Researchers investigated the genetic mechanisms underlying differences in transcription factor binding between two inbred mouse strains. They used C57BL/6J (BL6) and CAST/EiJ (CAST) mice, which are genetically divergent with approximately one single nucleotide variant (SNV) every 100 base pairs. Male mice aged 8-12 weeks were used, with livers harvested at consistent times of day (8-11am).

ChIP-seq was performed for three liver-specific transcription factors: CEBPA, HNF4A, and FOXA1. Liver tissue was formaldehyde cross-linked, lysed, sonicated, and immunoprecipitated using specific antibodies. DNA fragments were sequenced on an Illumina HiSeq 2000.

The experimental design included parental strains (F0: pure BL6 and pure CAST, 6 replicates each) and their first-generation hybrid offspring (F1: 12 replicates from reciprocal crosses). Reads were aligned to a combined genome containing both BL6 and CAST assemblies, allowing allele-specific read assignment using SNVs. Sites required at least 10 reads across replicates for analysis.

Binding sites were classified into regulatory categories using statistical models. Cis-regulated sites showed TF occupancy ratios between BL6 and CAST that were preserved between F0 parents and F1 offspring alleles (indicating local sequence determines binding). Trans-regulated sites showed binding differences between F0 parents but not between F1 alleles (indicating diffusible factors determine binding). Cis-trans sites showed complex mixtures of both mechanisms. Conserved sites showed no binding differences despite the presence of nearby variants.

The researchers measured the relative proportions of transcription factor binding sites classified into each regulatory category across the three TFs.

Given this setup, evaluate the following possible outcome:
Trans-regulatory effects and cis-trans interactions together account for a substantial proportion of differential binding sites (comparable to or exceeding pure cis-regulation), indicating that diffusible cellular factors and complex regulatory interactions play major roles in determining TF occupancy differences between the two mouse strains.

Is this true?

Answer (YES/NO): NO